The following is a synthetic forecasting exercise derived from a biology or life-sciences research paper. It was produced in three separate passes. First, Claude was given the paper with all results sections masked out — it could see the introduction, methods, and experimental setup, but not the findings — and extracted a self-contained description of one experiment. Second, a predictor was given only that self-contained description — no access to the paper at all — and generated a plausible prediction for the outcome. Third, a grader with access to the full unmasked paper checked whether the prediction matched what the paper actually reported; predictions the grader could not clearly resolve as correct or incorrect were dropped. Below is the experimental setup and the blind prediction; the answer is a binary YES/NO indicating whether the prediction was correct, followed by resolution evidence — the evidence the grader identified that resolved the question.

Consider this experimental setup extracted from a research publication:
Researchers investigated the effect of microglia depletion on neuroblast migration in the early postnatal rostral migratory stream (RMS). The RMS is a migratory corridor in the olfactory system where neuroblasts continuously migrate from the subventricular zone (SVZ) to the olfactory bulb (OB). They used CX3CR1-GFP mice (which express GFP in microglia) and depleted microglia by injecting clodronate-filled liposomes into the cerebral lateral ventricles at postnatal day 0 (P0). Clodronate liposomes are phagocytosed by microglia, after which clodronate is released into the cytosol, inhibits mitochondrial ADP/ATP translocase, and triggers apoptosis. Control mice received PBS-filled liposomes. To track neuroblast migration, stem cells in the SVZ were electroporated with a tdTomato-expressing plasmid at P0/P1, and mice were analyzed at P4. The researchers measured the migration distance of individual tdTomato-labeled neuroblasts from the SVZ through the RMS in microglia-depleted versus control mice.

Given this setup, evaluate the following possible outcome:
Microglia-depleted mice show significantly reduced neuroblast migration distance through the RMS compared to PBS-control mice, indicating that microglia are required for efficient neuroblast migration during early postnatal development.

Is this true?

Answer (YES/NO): NO